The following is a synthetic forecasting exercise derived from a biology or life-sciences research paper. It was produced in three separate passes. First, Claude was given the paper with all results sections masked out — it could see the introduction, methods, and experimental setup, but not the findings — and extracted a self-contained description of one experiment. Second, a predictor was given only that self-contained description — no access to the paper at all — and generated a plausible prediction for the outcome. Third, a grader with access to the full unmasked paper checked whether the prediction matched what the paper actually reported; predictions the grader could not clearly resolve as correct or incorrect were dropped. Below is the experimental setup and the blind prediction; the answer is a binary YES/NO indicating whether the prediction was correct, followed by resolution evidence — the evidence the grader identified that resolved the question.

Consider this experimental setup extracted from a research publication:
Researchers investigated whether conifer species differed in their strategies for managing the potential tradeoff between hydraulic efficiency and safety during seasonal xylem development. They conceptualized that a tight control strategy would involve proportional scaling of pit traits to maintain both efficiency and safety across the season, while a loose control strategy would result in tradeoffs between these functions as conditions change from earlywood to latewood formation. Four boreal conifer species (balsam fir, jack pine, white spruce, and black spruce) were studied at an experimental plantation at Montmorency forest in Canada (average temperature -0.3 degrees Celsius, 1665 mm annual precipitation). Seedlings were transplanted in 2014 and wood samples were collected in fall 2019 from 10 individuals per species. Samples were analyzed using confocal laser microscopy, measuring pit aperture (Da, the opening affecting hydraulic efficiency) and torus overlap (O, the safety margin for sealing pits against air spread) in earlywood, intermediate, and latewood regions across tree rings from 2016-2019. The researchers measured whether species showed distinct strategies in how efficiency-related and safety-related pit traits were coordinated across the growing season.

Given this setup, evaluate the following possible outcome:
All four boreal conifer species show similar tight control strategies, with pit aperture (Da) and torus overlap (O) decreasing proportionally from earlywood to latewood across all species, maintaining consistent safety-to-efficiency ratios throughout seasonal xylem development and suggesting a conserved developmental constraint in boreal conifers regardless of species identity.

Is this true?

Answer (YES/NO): NO